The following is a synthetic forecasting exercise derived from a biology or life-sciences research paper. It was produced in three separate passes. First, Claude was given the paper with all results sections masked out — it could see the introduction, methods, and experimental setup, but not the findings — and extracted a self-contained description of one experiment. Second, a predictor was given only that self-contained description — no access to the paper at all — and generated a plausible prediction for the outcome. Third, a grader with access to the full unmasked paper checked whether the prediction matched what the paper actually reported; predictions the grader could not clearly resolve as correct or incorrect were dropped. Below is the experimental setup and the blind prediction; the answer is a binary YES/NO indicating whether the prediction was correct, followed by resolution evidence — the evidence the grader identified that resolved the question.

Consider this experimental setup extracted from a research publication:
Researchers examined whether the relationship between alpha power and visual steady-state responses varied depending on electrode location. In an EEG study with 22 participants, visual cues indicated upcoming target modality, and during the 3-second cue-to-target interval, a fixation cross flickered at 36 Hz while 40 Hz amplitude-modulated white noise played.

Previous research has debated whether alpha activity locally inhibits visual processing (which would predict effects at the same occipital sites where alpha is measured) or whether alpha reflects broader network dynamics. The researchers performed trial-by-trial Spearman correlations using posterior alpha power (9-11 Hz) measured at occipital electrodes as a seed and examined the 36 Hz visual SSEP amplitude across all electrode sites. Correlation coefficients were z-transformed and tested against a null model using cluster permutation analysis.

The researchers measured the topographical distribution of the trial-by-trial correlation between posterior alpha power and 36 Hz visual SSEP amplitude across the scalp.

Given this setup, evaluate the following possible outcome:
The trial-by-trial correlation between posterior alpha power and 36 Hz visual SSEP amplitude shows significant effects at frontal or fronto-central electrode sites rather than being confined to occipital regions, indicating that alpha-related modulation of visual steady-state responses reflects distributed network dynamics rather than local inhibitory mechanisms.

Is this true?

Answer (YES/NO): NO